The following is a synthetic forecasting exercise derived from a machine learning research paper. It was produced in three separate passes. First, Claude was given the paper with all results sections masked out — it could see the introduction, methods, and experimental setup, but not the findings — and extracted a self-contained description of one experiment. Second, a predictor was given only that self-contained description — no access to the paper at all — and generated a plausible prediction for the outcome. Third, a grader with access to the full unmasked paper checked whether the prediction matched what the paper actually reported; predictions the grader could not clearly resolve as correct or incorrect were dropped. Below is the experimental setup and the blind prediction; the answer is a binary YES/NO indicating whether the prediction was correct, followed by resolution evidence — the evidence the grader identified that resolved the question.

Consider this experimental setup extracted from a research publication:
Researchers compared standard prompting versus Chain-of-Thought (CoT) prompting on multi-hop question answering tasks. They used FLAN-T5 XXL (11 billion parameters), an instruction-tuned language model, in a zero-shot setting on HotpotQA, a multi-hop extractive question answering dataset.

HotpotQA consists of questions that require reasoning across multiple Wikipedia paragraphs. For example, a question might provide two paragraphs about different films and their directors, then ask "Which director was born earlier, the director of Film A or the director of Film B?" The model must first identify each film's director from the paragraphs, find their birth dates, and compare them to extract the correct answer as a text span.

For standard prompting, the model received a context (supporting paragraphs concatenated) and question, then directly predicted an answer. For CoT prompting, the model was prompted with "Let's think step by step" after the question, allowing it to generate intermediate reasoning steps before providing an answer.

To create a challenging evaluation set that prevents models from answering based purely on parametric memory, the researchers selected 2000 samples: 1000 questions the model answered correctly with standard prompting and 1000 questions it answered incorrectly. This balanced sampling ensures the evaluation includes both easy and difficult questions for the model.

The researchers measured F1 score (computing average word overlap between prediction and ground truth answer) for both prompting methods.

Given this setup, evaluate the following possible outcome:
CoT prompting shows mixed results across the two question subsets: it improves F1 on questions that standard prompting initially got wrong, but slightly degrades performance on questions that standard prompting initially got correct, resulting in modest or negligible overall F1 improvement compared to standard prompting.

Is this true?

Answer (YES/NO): NO